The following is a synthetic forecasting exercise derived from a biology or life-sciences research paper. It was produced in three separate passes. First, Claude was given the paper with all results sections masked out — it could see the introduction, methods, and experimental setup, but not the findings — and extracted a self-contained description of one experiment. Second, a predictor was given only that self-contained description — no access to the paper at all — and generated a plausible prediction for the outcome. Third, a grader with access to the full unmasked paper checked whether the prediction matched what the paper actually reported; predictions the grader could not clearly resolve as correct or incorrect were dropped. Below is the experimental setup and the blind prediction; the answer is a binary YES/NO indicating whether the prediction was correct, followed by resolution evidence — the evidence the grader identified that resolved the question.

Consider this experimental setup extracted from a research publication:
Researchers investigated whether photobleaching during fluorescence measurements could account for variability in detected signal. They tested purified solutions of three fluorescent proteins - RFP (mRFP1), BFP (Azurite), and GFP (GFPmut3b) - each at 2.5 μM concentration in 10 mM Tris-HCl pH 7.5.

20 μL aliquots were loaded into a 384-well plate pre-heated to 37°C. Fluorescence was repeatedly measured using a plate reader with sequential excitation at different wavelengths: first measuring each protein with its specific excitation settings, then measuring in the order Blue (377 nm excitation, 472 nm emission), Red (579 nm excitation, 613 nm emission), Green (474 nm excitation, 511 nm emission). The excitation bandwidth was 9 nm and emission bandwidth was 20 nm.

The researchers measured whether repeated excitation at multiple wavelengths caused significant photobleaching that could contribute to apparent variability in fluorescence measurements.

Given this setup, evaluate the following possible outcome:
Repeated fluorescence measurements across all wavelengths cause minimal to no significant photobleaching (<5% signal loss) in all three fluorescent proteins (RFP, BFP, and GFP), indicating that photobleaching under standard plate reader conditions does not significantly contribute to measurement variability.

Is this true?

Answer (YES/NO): YES